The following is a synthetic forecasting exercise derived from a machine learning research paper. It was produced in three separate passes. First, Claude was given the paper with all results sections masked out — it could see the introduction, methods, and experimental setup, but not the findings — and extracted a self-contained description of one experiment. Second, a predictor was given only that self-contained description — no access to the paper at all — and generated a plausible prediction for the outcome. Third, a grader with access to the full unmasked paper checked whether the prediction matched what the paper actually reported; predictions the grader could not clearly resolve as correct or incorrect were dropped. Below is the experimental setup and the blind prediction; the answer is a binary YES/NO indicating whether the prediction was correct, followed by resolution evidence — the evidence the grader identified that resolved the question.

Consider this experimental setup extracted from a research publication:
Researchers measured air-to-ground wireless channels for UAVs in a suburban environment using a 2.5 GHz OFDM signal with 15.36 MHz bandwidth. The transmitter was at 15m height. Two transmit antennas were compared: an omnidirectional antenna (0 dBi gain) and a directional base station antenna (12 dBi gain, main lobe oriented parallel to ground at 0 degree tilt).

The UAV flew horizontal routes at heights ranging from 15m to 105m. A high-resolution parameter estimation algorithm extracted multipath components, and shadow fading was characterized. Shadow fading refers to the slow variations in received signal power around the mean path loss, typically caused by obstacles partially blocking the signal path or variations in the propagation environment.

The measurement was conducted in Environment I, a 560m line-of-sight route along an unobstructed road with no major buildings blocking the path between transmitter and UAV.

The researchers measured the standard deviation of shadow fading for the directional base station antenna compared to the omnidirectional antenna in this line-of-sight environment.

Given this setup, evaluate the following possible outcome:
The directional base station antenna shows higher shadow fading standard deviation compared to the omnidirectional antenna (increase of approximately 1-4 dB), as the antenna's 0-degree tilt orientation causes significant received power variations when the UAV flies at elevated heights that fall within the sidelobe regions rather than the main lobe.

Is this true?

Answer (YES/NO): YES